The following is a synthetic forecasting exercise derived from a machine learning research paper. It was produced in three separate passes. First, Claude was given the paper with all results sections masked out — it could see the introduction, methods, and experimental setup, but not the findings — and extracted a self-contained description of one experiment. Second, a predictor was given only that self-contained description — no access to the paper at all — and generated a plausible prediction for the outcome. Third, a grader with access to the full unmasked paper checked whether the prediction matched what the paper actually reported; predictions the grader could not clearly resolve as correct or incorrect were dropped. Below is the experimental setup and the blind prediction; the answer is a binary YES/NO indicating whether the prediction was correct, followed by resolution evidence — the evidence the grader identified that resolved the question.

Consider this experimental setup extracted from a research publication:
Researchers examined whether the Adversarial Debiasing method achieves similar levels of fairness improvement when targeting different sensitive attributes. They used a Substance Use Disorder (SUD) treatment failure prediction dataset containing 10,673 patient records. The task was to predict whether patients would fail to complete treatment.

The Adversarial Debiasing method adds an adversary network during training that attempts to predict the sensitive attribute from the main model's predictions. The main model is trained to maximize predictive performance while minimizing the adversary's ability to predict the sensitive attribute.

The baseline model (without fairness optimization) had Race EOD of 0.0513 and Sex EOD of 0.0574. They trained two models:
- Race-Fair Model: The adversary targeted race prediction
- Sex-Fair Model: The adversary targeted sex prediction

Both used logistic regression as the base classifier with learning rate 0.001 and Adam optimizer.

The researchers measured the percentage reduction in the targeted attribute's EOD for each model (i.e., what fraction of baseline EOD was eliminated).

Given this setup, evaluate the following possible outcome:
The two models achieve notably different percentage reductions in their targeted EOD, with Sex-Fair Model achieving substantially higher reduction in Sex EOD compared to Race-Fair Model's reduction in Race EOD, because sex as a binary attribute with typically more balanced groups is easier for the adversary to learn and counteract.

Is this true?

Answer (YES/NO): YES